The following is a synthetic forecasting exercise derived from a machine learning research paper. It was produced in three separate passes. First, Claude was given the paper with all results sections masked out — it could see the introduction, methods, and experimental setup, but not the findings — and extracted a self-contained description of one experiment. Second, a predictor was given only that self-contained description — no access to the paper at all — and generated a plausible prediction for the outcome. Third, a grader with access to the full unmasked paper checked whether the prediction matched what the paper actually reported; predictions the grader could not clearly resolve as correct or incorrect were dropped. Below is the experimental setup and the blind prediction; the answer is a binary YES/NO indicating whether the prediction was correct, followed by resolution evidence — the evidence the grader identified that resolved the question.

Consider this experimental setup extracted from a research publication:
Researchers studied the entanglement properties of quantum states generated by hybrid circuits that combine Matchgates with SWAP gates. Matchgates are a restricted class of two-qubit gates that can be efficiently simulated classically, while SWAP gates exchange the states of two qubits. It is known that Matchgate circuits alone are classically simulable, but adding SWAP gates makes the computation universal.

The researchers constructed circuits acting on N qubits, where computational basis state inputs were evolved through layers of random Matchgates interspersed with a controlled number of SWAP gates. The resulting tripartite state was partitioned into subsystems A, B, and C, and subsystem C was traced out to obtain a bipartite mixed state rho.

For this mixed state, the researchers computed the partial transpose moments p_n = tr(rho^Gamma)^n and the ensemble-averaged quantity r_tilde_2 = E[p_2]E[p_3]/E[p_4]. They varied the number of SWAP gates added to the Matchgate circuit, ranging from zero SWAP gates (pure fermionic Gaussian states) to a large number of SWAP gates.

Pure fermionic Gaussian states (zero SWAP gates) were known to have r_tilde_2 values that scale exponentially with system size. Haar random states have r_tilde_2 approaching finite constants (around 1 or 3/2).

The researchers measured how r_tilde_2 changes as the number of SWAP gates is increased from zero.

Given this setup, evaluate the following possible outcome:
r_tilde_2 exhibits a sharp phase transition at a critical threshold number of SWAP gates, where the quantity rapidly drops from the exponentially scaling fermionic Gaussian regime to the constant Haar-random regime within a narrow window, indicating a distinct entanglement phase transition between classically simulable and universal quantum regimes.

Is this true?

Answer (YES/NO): NO